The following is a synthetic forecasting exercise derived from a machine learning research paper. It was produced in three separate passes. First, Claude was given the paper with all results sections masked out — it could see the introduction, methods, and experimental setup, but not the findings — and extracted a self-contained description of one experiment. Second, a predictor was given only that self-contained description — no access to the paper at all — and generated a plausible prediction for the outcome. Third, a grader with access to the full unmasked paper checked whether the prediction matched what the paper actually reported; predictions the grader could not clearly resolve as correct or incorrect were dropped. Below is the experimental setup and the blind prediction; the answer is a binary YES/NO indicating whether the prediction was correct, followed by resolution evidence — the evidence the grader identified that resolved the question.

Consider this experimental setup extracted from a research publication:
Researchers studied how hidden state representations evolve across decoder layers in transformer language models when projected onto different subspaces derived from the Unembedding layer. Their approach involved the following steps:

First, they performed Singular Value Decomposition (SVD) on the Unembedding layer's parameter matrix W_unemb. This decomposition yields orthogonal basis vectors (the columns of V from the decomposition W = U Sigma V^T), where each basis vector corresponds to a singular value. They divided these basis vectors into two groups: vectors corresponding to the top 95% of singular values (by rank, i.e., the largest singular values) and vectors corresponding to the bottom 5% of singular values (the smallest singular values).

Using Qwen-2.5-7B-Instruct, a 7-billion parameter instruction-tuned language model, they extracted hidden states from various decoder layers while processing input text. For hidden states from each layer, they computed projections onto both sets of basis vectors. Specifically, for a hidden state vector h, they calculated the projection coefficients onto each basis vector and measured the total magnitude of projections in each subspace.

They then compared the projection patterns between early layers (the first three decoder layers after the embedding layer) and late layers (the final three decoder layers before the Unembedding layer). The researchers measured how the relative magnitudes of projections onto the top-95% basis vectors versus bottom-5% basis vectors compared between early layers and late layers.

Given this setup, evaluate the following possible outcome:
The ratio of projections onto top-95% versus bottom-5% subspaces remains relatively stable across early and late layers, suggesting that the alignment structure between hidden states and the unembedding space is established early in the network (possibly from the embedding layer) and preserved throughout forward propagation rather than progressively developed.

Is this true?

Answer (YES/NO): NO